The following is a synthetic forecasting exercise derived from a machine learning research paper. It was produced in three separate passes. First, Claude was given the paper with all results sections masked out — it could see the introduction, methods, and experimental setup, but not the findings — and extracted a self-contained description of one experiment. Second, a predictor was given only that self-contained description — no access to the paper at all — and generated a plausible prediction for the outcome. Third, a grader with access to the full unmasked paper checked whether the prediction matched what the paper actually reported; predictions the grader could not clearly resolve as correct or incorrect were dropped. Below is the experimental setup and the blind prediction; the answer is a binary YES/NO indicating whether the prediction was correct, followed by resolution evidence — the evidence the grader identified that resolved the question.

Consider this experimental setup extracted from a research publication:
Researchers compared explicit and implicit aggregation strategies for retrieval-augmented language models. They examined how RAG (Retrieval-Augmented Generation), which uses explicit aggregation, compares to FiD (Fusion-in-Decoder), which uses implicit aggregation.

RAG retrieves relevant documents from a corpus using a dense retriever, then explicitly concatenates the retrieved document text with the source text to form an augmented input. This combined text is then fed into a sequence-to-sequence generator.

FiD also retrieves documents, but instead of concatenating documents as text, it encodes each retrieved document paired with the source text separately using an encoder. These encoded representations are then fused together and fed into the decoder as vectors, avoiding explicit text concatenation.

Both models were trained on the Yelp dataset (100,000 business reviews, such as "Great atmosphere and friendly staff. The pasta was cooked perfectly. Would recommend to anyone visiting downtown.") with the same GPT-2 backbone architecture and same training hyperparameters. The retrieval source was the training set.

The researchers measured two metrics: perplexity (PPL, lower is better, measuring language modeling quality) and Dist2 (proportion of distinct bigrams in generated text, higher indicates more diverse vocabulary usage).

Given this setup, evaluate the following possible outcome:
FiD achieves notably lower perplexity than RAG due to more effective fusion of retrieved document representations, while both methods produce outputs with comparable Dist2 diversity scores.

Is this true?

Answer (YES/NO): NO